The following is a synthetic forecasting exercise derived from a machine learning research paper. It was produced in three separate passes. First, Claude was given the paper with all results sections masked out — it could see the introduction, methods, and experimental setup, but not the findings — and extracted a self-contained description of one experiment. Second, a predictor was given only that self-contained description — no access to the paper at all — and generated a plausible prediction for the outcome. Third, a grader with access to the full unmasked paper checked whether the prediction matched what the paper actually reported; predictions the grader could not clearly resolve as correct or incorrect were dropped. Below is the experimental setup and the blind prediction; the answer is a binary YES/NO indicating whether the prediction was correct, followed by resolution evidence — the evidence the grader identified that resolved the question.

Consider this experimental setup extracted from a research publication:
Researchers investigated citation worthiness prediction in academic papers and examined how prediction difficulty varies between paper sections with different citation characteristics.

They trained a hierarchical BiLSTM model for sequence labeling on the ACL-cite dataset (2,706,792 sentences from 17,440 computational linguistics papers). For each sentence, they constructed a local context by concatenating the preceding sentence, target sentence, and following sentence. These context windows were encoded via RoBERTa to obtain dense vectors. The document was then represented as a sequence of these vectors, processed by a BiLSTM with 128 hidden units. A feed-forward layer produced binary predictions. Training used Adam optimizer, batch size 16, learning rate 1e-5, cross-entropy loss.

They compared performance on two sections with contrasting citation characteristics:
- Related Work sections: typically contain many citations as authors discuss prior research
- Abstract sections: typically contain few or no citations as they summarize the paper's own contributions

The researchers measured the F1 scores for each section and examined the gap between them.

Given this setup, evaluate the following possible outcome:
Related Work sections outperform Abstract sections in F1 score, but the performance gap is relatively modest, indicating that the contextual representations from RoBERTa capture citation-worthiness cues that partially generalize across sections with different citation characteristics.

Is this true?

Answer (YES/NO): NO